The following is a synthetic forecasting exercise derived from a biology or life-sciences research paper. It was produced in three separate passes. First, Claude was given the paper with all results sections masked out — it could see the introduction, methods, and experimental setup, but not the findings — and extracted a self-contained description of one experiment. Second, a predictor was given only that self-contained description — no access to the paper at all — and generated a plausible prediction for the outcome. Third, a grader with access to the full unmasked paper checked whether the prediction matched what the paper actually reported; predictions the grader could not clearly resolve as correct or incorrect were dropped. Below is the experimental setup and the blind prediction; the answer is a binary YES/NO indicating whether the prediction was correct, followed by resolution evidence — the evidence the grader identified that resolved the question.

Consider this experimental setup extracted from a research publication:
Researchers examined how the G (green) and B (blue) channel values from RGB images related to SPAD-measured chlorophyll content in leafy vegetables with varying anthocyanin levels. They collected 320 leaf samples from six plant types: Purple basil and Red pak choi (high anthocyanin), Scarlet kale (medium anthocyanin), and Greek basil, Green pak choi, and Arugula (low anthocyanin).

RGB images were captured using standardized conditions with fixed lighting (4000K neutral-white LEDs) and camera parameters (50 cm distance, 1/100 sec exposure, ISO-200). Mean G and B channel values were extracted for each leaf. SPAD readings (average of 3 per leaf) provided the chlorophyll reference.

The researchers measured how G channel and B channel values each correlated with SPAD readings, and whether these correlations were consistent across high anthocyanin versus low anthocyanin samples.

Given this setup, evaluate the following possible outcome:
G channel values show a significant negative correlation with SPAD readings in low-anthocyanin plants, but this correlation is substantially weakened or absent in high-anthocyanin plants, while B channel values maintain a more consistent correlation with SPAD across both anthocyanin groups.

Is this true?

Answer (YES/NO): NO